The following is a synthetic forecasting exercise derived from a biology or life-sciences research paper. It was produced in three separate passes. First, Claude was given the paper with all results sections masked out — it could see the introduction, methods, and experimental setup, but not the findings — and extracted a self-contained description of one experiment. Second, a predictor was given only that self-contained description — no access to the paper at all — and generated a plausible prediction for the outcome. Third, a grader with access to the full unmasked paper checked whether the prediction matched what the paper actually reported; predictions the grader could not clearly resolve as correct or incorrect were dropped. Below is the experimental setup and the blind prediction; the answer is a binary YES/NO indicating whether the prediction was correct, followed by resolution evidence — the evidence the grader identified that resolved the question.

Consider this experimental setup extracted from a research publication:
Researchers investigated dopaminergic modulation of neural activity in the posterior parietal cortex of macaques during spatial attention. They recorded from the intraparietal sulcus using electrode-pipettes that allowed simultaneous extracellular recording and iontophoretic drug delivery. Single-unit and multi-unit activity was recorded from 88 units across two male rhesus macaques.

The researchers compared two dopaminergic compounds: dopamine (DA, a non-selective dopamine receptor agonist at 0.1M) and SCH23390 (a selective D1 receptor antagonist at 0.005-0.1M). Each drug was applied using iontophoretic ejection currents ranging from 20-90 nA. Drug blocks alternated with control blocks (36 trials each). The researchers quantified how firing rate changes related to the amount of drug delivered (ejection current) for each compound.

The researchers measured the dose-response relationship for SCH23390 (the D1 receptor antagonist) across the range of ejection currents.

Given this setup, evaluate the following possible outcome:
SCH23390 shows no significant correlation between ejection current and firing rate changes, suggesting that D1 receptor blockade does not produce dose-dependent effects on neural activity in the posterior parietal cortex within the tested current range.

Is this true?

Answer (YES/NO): NO